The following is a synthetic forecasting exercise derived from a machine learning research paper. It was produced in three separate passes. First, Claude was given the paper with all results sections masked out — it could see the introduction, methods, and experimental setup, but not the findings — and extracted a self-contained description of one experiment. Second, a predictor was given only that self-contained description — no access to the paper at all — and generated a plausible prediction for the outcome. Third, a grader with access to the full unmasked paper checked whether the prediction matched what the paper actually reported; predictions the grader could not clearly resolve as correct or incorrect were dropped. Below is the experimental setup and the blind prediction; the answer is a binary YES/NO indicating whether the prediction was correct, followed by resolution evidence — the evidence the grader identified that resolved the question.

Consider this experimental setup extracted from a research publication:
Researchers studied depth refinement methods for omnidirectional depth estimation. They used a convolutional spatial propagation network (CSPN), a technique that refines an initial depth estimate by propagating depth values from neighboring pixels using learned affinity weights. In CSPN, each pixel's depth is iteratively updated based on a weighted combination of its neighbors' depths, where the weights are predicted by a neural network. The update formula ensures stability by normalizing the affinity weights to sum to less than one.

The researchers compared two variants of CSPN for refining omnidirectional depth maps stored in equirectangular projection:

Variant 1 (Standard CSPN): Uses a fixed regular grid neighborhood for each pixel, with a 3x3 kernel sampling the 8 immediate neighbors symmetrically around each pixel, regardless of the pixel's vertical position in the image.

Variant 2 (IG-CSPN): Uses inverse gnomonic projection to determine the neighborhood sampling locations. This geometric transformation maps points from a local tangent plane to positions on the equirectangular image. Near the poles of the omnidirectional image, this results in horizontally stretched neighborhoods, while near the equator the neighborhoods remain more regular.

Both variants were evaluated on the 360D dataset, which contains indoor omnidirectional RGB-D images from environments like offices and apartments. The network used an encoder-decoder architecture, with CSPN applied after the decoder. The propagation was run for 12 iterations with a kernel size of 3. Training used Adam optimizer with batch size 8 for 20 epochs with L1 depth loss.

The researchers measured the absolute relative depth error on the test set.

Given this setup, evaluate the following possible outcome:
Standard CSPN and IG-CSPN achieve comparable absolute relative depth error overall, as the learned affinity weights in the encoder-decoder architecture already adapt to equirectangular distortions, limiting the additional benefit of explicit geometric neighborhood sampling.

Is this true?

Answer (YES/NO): NO